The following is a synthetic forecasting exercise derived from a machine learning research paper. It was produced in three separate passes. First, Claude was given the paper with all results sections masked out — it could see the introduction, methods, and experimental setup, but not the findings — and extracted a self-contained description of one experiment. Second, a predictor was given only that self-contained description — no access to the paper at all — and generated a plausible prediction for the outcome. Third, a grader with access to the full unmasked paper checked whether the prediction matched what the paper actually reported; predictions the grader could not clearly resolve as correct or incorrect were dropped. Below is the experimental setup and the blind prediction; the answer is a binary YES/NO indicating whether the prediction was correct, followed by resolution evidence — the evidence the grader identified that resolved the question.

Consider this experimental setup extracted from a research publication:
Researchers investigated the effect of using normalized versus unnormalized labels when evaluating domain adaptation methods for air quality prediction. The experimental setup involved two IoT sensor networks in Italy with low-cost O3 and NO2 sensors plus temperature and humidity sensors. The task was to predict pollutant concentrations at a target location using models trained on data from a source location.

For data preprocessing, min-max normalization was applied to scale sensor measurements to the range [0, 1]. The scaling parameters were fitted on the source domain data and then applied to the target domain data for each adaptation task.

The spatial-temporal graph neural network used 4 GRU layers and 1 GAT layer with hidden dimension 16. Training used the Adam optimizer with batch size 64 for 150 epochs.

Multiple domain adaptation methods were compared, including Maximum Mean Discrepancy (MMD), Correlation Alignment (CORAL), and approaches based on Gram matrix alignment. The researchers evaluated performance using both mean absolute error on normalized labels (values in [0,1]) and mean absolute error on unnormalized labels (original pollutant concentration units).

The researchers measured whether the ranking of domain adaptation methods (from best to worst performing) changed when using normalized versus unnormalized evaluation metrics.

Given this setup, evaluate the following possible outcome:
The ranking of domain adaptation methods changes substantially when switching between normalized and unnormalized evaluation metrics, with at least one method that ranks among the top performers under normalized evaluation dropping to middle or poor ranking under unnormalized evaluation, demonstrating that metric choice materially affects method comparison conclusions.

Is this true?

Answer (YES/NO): NO